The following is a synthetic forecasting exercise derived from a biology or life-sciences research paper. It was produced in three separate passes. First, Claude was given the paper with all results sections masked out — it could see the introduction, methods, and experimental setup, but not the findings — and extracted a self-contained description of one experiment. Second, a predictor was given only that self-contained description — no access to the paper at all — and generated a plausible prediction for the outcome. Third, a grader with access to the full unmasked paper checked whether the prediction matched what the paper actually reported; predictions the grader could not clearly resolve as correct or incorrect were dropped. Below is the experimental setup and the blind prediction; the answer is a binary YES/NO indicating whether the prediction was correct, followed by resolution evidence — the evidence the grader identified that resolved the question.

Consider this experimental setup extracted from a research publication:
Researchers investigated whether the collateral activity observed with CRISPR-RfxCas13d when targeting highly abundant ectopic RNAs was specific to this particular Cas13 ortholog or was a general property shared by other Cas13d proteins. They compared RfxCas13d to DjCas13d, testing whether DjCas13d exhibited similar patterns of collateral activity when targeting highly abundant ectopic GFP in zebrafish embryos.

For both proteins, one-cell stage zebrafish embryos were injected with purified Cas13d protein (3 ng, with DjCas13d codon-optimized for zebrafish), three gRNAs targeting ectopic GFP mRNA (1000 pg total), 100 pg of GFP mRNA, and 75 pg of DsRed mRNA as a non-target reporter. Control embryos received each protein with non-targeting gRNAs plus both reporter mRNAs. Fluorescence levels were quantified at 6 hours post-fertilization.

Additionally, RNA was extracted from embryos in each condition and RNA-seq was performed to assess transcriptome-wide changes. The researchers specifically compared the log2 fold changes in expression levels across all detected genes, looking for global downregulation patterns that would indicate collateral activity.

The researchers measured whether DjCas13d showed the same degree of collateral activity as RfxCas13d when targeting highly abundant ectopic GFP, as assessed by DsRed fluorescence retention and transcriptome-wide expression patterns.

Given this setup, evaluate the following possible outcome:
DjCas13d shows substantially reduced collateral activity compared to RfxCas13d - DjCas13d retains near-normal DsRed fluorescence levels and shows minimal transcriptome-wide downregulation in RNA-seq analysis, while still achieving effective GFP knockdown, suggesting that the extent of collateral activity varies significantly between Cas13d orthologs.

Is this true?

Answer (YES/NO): NO